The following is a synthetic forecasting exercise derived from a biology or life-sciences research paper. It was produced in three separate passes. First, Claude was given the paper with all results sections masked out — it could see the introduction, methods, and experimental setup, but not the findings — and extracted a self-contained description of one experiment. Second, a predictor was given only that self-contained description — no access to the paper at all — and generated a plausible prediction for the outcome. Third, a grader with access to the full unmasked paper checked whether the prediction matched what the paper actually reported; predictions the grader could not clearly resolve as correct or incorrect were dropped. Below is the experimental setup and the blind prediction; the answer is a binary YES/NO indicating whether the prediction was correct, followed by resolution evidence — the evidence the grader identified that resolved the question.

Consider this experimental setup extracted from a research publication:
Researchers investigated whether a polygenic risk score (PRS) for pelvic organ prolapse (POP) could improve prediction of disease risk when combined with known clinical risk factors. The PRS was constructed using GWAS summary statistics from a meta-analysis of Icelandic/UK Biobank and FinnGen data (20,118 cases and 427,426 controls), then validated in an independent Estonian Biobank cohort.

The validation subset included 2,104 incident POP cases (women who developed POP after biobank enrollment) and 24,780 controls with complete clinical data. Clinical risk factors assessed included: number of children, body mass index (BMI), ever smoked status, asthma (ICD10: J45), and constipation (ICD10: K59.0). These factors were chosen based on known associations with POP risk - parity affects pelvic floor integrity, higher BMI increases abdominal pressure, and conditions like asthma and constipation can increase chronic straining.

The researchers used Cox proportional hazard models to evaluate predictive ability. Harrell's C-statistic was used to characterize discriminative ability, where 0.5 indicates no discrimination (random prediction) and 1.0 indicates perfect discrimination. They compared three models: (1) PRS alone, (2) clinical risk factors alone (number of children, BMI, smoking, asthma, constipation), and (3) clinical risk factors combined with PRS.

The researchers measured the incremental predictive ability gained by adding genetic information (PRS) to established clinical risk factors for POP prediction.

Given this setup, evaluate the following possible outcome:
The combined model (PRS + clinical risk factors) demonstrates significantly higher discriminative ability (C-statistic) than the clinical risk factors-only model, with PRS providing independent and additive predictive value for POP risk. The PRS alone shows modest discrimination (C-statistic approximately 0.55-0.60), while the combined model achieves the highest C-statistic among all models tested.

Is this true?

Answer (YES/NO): YES